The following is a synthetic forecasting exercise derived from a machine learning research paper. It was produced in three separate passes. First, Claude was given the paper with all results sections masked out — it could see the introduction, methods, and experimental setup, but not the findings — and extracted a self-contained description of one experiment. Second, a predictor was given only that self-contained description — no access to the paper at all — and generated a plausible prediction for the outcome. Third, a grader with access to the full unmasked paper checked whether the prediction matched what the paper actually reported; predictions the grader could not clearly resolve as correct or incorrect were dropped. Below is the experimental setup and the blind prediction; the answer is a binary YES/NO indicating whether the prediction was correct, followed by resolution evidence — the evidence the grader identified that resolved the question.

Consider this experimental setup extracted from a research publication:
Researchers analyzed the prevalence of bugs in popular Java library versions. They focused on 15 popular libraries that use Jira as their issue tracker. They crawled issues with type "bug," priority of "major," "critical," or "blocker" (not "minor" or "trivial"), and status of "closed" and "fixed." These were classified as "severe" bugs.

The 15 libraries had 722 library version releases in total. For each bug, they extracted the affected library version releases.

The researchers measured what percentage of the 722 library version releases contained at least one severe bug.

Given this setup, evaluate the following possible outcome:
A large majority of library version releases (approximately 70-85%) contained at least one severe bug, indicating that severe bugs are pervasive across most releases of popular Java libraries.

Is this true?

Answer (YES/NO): NO